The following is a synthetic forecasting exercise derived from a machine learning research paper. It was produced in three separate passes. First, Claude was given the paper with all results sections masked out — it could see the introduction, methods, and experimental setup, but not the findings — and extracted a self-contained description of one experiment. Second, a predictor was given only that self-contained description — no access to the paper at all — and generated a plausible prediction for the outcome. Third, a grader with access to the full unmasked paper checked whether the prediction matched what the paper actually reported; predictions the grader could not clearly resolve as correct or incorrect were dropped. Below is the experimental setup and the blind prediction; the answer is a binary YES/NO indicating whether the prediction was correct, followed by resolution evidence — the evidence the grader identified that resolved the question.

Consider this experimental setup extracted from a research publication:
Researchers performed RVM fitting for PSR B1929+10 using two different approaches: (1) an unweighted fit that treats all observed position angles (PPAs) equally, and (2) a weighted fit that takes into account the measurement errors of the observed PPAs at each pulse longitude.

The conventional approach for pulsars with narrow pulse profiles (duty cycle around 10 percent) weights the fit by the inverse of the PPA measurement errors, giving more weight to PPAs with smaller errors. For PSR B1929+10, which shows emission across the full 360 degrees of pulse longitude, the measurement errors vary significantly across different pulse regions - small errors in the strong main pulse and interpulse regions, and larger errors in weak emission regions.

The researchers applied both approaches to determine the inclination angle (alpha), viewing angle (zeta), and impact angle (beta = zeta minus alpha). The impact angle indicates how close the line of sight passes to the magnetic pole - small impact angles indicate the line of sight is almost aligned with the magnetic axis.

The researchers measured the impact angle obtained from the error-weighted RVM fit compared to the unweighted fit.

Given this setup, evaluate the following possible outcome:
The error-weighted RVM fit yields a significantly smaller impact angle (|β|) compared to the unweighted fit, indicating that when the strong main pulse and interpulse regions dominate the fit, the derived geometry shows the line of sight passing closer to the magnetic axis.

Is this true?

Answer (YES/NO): YES